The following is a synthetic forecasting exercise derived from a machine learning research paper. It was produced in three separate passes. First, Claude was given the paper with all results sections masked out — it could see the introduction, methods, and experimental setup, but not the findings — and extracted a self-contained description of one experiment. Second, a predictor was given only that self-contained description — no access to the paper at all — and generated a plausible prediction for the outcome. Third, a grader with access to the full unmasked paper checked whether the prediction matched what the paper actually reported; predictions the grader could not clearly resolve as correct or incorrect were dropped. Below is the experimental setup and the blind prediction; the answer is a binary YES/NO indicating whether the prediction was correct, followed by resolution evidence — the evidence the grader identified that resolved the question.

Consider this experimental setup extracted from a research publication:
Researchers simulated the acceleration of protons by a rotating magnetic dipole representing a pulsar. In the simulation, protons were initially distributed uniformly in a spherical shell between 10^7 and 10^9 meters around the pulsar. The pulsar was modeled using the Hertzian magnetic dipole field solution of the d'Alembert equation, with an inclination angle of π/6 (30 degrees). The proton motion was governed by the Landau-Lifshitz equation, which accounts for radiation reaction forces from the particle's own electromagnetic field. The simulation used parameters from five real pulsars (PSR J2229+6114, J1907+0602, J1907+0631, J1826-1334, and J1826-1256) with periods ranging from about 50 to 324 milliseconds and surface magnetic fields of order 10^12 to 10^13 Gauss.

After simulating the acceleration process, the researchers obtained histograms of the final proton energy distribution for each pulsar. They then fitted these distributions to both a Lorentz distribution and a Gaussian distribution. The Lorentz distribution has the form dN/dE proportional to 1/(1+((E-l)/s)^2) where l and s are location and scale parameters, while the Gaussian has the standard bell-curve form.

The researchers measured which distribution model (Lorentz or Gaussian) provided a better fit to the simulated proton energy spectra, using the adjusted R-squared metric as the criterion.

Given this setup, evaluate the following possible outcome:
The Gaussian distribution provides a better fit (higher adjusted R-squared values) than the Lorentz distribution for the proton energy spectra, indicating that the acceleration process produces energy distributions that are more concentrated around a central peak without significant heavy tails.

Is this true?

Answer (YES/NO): NO